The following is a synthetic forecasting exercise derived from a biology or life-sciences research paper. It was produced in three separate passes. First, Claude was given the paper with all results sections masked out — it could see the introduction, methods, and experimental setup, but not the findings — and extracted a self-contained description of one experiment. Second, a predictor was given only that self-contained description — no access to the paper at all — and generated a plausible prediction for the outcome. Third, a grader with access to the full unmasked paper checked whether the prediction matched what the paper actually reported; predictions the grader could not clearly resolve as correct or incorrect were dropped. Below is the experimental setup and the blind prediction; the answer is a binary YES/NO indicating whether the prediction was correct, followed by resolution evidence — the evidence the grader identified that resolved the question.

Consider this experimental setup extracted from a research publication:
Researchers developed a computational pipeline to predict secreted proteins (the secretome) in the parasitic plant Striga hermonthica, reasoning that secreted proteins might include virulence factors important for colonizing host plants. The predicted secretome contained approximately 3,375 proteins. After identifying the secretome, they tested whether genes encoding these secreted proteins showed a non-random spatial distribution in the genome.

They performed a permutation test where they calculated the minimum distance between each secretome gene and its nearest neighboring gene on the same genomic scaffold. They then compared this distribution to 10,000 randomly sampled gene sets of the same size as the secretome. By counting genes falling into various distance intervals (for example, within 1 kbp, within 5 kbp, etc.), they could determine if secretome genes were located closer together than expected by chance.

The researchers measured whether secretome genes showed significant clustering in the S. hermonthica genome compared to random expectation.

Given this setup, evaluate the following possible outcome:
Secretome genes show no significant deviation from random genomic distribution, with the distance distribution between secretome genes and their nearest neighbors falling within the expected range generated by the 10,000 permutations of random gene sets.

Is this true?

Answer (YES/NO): NO